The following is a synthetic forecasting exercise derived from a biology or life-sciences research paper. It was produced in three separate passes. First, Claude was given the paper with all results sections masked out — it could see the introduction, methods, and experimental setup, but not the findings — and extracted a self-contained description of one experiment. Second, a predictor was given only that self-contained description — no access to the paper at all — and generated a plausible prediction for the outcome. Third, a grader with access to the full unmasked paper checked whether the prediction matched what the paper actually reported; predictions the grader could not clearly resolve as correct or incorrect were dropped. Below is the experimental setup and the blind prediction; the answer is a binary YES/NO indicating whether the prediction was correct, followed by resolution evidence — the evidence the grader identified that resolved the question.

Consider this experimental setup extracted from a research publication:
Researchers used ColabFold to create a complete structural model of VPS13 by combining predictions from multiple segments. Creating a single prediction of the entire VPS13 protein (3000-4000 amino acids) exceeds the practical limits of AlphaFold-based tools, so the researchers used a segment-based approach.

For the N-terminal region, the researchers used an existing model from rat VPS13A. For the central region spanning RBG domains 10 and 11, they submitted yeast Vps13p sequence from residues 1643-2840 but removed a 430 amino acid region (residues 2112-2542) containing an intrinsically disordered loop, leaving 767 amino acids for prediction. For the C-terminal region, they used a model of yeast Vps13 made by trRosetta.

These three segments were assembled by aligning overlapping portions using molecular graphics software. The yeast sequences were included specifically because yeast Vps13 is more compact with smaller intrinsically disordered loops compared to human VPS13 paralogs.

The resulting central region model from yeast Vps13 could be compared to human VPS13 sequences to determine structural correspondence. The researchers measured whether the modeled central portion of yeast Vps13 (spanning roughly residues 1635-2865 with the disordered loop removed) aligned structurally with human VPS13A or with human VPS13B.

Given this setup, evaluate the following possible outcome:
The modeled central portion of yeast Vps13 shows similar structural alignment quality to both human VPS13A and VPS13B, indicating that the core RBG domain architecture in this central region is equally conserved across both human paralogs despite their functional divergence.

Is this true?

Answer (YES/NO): NO